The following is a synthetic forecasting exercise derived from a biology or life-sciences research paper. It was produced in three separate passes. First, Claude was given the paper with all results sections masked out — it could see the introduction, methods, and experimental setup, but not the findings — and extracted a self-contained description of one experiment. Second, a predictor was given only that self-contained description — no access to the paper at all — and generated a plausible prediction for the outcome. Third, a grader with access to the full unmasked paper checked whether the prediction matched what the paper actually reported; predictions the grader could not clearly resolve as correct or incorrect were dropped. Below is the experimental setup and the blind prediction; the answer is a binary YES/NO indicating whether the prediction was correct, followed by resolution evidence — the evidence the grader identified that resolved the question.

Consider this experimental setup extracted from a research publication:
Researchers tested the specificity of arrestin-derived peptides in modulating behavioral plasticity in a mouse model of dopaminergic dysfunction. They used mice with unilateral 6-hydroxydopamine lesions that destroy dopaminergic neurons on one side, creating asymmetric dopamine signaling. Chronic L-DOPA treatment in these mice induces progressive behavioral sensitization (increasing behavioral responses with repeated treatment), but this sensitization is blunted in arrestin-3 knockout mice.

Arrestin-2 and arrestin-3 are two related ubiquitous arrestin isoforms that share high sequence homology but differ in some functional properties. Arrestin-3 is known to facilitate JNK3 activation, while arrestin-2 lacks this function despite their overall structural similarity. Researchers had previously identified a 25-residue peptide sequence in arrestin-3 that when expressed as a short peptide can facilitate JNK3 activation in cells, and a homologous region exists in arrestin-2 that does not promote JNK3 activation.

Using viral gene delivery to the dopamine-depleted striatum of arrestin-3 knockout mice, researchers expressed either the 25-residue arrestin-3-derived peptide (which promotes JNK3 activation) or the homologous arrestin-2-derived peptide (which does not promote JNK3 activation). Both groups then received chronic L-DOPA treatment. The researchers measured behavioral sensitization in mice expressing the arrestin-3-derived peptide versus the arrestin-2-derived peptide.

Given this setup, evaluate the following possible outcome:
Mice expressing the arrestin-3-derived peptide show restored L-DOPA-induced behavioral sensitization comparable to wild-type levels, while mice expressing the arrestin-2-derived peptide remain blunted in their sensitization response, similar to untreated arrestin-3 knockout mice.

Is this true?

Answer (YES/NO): YES